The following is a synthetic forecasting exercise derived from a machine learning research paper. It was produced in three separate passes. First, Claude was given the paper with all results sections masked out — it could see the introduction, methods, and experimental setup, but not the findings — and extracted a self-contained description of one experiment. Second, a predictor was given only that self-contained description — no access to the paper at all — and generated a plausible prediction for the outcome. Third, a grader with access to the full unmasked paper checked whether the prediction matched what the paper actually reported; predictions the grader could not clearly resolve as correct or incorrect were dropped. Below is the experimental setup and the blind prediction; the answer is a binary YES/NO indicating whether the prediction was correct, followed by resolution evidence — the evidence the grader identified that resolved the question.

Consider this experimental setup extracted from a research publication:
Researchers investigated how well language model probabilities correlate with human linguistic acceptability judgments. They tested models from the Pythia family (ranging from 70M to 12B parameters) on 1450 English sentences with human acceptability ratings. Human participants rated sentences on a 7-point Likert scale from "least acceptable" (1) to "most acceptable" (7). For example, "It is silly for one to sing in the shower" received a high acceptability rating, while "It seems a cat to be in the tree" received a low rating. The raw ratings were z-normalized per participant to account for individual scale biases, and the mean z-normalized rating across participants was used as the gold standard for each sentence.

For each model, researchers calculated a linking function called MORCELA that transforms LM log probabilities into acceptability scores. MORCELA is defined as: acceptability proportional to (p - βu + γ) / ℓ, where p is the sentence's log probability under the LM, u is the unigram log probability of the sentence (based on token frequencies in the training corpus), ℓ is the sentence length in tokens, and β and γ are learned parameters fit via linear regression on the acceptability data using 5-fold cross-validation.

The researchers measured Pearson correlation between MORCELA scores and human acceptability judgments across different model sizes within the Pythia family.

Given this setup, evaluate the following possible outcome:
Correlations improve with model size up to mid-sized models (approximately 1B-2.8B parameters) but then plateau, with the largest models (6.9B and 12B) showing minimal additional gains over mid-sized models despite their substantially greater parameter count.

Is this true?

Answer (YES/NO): NO